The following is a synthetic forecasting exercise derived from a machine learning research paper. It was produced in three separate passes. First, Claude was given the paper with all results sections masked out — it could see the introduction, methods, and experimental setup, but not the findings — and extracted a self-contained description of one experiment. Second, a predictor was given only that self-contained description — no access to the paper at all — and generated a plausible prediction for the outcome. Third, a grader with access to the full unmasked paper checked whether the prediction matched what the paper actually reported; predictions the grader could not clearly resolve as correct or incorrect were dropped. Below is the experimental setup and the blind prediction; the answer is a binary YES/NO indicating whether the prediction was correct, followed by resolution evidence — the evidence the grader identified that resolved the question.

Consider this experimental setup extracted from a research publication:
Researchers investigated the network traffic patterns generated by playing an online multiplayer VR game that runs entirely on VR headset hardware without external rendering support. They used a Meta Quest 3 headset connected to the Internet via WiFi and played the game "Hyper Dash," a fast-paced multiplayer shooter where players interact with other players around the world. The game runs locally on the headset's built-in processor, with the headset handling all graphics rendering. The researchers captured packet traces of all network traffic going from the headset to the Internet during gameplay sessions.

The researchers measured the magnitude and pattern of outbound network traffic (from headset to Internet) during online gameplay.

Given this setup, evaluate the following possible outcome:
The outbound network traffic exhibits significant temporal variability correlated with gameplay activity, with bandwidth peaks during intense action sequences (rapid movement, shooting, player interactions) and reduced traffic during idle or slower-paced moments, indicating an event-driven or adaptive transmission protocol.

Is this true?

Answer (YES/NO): NO